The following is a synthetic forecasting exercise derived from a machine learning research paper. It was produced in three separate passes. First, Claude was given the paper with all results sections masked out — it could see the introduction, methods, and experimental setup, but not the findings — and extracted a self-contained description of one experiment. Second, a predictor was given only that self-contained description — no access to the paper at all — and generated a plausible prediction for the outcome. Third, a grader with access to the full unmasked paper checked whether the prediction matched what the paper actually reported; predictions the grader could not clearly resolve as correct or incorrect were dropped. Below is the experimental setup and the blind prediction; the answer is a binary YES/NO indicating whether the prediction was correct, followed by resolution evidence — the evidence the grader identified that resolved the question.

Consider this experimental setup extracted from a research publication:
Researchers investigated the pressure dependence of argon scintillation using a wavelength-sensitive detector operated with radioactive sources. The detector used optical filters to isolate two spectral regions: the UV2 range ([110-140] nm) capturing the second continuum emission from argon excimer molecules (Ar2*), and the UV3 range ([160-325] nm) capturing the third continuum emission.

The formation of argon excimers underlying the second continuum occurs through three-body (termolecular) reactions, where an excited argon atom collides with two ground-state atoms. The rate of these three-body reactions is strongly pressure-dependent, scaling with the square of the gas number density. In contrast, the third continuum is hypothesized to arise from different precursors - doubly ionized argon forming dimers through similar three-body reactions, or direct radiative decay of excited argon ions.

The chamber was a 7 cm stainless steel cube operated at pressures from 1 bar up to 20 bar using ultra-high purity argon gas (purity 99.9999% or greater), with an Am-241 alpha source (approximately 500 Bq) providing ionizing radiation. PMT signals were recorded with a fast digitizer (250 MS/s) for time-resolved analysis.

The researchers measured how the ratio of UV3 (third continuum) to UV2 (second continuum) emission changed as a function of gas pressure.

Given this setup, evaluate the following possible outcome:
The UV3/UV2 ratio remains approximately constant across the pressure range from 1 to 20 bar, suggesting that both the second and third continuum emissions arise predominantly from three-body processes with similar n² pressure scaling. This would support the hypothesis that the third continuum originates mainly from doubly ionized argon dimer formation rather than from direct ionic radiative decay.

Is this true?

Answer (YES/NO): NO